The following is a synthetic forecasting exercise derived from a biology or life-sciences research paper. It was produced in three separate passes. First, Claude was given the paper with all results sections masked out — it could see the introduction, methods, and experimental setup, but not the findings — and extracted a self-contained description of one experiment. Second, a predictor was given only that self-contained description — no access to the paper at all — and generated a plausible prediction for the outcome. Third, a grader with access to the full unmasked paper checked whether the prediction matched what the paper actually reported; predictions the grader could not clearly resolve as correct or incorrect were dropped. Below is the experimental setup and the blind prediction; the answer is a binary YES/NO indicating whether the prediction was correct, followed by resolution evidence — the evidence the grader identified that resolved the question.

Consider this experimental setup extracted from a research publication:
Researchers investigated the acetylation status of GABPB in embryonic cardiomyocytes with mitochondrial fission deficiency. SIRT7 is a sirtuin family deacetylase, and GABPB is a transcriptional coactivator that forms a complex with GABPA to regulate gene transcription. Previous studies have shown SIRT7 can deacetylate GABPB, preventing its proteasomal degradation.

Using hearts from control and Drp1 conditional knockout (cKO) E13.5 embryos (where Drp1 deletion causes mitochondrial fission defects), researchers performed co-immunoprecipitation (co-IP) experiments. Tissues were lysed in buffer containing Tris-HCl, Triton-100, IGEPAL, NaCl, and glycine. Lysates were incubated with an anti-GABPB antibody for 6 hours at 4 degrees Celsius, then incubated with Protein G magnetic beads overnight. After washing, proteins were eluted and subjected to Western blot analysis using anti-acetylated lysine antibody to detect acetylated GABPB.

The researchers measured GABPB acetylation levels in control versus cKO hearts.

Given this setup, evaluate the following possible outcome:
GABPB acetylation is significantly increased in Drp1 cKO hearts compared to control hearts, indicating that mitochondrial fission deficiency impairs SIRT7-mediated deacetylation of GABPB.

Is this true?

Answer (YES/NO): YES